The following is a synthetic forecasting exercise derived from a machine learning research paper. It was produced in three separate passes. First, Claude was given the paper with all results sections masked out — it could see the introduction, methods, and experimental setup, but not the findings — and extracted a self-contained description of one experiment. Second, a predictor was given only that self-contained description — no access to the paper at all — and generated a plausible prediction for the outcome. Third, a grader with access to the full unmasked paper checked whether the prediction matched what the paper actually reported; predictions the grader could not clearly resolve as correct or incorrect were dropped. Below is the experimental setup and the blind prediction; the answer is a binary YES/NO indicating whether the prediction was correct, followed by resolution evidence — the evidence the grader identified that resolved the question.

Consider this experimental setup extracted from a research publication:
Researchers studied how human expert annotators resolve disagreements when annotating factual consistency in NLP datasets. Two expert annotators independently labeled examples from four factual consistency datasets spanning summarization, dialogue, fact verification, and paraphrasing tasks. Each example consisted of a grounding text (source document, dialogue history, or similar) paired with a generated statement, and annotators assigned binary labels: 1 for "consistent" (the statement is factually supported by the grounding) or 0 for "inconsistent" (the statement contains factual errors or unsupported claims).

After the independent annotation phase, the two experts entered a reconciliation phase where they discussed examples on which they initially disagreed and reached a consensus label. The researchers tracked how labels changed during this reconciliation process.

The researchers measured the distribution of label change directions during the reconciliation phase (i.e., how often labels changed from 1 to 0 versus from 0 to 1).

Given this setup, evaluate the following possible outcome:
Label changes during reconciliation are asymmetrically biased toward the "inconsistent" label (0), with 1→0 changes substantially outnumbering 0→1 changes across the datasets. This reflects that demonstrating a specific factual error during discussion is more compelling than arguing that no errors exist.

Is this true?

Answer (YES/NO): YES